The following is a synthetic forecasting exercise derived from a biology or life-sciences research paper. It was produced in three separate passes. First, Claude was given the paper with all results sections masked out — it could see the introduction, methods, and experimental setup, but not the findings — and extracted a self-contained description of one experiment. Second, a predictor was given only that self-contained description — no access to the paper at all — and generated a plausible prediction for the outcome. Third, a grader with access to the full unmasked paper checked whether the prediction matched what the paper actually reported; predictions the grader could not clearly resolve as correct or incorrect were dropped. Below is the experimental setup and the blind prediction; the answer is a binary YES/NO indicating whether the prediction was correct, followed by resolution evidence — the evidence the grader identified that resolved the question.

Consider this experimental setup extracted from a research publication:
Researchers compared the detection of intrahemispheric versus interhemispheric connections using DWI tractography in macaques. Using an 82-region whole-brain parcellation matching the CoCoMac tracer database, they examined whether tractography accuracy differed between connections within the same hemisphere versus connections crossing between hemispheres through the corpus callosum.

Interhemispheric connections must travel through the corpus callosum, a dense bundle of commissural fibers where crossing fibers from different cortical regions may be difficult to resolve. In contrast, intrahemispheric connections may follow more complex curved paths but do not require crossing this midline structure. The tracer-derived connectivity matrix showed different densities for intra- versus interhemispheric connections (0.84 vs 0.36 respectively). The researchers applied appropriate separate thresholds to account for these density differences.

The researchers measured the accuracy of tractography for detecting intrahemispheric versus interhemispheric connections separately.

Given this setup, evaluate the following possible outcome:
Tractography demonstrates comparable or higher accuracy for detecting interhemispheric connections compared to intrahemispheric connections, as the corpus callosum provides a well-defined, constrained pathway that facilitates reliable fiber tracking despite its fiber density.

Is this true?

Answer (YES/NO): NO